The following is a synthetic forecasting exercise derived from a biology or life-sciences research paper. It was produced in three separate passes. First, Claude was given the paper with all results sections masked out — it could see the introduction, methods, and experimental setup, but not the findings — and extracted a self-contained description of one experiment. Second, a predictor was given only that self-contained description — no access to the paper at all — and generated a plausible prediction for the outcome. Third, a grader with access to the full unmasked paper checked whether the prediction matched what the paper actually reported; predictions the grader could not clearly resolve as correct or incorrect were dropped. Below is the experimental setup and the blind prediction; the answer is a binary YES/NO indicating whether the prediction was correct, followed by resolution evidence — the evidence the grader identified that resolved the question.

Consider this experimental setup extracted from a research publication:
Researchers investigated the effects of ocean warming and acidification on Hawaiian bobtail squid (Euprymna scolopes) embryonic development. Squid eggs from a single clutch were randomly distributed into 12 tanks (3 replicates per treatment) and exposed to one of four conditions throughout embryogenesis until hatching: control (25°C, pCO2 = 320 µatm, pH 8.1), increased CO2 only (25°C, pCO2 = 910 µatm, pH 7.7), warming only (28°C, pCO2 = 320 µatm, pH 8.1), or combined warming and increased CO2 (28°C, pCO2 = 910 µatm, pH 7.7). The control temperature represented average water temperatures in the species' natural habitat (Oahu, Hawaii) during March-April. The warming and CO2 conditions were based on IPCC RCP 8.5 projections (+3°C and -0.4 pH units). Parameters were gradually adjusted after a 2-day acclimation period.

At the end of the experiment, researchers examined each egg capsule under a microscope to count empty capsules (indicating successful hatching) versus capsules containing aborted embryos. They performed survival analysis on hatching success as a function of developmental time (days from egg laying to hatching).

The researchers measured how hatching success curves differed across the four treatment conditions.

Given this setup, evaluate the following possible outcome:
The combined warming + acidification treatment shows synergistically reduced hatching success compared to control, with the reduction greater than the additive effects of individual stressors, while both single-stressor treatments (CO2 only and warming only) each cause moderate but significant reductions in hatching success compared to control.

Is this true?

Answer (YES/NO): NO